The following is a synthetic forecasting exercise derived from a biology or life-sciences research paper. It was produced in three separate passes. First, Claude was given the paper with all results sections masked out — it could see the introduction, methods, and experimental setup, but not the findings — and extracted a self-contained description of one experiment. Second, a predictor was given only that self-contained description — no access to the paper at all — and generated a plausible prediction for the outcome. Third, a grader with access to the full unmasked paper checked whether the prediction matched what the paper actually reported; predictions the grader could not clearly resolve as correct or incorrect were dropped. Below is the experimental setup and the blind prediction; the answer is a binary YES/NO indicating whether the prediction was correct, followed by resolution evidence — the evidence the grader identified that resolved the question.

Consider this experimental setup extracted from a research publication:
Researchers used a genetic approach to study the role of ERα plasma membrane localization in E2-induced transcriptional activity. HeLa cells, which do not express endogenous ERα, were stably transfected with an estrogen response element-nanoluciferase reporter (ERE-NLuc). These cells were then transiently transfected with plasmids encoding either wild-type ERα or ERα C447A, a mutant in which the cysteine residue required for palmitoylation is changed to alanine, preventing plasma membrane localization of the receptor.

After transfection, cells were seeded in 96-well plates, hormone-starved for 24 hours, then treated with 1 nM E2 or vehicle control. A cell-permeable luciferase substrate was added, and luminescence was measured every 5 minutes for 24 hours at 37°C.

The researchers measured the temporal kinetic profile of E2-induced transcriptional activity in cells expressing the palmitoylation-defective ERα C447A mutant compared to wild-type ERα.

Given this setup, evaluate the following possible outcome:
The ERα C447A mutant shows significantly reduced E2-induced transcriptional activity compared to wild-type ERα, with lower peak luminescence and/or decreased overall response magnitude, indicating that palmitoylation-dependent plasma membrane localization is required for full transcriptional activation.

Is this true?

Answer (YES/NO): YES